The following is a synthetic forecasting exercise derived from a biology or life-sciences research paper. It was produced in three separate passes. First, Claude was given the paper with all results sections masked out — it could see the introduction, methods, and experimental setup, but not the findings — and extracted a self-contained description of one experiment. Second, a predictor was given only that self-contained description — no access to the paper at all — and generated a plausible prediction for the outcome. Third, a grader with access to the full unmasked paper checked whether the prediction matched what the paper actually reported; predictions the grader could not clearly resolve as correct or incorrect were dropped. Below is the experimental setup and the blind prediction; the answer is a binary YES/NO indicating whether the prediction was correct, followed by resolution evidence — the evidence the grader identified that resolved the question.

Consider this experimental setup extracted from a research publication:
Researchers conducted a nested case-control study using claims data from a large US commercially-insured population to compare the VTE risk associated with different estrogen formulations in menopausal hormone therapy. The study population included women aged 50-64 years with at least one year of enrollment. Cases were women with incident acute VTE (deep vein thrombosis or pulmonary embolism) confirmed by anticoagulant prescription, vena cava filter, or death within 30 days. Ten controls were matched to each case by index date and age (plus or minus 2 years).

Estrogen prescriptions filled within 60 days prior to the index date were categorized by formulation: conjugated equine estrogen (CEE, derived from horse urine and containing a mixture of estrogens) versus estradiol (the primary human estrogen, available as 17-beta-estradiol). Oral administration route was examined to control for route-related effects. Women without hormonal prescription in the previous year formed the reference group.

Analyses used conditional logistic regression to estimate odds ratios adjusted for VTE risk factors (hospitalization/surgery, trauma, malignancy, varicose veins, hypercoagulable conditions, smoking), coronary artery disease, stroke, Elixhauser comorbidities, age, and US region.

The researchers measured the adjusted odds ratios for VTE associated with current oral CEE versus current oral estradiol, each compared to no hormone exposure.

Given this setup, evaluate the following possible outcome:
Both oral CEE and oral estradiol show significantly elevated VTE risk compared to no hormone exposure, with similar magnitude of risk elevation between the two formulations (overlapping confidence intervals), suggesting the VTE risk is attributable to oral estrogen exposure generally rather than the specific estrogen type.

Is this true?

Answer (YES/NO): NO